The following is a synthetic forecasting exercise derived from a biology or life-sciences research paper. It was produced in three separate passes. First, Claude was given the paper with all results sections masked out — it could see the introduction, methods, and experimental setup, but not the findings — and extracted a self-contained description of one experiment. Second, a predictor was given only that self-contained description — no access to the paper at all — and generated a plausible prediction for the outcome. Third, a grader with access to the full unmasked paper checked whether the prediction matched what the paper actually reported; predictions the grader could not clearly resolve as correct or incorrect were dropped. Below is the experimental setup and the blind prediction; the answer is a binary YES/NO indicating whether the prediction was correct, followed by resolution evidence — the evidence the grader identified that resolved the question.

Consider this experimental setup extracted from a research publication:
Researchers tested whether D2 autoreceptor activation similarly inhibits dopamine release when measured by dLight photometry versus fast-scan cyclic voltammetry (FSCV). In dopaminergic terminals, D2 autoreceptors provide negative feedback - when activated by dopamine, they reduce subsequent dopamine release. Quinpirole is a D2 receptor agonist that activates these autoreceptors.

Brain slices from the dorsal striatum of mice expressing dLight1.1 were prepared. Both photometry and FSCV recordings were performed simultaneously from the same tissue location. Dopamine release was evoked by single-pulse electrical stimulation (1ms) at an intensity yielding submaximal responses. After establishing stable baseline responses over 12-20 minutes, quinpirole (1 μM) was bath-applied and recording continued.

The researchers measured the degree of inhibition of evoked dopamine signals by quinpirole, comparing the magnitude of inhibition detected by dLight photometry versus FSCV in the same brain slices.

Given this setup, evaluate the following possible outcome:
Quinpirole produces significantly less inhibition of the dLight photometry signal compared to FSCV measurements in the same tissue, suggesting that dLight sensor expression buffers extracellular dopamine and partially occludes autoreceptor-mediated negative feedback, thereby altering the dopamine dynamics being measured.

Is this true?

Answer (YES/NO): NO